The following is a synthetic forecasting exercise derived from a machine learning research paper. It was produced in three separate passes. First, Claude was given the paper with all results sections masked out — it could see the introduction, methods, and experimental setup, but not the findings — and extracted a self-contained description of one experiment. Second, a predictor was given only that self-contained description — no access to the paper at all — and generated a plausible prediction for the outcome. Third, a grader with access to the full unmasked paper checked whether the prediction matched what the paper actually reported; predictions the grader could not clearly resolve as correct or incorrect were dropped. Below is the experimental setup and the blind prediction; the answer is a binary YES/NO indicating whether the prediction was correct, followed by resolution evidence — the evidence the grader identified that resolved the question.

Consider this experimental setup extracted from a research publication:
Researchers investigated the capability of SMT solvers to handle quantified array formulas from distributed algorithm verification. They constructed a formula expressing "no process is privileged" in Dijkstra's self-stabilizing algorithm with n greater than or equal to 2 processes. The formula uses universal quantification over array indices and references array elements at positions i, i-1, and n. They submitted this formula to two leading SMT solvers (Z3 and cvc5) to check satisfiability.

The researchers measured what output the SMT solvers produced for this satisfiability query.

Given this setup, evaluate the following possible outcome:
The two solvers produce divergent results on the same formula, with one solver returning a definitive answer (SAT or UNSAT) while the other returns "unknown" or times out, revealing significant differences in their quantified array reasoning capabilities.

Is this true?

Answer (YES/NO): NO